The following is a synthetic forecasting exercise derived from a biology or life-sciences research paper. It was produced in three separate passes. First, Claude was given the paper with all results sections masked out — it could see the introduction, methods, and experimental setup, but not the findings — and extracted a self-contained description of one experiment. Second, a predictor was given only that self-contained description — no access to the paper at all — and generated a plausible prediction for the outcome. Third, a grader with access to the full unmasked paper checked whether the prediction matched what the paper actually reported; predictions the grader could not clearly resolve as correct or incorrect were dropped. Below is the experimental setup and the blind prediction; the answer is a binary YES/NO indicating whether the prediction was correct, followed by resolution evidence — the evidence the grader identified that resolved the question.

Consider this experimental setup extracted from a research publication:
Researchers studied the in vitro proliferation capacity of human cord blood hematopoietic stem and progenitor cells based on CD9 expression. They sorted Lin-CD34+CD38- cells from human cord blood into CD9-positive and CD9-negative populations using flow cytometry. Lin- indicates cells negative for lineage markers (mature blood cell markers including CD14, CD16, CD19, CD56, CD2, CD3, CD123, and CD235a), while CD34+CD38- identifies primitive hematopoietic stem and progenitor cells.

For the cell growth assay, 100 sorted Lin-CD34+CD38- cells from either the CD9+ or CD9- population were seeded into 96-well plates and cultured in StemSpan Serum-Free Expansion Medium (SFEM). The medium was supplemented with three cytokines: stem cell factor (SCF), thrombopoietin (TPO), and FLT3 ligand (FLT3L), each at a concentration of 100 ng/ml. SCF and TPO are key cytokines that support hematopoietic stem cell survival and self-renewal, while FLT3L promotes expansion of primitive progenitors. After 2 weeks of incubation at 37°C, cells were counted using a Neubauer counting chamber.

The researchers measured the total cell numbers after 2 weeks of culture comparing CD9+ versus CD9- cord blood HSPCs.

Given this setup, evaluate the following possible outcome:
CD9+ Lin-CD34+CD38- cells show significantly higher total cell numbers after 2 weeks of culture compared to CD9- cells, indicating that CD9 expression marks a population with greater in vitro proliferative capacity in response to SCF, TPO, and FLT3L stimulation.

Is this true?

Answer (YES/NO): YES